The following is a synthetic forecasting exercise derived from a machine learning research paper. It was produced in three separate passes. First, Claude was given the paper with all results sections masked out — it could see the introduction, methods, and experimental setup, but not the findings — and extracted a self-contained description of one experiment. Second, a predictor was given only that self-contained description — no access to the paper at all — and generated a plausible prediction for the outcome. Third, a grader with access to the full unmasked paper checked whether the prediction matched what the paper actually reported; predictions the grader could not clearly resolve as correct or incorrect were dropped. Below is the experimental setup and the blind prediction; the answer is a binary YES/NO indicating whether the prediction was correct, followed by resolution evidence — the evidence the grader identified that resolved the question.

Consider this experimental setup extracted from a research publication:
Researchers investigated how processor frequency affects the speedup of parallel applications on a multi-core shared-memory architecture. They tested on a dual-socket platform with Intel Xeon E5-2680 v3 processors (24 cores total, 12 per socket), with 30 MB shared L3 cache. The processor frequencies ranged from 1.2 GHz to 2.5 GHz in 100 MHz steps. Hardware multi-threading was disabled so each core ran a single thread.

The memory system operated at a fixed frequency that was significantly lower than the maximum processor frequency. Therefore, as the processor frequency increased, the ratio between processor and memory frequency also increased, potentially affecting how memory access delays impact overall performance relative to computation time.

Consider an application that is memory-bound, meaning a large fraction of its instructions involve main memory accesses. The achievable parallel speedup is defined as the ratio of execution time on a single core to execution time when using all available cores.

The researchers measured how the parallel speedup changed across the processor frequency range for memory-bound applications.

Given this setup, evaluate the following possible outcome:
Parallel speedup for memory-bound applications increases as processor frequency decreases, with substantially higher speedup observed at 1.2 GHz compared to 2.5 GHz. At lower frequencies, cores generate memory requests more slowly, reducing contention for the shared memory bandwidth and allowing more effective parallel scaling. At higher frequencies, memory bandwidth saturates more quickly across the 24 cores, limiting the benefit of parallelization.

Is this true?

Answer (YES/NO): YES